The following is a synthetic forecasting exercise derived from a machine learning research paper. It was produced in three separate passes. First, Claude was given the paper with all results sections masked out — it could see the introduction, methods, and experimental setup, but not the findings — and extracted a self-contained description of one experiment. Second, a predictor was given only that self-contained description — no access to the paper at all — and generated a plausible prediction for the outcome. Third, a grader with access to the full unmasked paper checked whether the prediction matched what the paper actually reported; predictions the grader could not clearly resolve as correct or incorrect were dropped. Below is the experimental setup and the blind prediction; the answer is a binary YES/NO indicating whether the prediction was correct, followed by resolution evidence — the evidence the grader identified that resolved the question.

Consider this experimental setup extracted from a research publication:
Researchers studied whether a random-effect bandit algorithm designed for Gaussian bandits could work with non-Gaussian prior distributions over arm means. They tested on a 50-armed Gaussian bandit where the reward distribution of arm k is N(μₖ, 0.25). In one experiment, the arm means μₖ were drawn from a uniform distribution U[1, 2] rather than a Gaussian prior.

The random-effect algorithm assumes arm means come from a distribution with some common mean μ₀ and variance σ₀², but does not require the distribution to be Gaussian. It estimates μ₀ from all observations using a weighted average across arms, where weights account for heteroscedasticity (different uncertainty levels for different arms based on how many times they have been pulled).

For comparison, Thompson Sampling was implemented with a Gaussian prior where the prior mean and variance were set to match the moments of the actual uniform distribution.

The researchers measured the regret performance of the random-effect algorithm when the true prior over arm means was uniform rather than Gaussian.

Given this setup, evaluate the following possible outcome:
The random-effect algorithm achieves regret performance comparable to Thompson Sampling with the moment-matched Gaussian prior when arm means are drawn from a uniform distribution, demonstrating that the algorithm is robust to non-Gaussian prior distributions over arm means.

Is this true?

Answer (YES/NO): NO